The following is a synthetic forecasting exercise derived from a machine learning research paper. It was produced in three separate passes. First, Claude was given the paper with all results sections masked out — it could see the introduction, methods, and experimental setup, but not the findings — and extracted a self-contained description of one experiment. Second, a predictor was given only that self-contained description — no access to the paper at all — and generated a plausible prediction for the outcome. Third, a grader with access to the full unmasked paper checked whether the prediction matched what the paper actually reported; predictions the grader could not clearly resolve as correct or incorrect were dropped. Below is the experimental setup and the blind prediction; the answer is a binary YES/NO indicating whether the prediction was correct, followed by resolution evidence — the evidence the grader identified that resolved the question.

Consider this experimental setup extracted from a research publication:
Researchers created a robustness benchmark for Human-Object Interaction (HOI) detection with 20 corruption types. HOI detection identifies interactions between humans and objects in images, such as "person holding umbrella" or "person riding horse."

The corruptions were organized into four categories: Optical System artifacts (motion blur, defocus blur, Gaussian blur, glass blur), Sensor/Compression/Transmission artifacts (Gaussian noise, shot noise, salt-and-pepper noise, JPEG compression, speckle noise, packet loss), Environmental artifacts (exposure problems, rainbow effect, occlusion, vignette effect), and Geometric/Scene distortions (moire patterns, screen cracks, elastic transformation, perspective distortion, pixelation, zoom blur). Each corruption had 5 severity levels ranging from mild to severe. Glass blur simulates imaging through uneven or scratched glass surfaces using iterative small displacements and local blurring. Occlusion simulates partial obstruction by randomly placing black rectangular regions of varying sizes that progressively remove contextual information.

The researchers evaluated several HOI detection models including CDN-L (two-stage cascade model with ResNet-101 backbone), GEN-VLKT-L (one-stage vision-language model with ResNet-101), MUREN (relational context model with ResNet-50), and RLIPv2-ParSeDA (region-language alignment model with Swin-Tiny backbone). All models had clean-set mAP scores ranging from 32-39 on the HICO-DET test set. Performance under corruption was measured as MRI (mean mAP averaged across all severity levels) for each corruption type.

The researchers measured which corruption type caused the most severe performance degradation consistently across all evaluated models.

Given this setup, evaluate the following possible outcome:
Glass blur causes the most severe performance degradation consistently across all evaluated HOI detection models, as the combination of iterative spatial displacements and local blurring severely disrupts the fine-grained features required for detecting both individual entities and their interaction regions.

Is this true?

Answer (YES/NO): YES